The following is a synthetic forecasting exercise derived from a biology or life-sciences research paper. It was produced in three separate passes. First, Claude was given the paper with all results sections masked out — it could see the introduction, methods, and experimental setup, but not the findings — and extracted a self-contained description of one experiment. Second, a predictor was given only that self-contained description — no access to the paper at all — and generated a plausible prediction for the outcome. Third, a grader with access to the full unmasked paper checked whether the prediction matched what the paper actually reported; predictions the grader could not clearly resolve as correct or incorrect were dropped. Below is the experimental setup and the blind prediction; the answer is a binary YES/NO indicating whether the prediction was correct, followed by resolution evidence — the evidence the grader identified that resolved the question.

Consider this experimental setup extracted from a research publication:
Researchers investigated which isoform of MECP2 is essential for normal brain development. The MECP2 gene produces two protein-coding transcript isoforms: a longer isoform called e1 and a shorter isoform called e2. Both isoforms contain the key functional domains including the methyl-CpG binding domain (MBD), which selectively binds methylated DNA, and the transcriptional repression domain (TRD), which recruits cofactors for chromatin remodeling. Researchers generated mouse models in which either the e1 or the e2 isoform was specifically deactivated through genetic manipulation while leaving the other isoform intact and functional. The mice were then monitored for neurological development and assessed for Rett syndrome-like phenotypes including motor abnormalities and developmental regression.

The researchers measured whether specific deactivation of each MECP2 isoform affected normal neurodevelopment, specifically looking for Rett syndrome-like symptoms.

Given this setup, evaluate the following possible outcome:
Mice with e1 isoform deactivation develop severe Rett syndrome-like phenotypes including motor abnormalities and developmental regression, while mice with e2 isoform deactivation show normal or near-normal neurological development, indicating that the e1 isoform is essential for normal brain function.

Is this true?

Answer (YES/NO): YES